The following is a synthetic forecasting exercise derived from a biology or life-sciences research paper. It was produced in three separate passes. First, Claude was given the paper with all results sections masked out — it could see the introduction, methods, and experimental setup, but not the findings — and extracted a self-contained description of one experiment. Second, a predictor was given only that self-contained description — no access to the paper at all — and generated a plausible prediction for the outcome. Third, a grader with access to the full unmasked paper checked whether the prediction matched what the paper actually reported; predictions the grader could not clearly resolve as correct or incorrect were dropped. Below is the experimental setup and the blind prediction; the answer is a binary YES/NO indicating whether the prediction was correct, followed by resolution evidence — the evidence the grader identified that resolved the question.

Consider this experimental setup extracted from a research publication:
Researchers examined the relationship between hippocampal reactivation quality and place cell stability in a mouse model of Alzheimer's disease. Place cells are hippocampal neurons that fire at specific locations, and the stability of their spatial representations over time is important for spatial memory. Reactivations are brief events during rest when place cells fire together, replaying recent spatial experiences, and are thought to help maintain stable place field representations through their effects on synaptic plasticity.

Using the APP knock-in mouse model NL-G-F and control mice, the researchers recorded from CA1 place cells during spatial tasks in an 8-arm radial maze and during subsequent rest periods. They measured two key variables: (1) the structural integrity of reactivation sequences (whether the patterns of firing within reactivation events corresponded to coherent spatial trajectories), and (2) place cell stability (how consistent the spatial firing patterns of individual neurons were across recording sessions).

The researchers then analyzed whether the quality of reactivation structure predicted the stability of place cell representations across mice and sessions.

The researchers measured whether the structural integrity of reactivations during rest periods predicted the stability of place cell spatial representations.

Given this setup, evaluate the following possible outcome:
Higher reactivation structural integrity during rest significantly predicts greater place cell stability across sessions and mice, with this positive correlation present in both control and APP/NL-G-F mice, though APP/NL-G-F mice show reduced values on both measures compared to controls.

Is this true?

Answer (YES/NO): YES